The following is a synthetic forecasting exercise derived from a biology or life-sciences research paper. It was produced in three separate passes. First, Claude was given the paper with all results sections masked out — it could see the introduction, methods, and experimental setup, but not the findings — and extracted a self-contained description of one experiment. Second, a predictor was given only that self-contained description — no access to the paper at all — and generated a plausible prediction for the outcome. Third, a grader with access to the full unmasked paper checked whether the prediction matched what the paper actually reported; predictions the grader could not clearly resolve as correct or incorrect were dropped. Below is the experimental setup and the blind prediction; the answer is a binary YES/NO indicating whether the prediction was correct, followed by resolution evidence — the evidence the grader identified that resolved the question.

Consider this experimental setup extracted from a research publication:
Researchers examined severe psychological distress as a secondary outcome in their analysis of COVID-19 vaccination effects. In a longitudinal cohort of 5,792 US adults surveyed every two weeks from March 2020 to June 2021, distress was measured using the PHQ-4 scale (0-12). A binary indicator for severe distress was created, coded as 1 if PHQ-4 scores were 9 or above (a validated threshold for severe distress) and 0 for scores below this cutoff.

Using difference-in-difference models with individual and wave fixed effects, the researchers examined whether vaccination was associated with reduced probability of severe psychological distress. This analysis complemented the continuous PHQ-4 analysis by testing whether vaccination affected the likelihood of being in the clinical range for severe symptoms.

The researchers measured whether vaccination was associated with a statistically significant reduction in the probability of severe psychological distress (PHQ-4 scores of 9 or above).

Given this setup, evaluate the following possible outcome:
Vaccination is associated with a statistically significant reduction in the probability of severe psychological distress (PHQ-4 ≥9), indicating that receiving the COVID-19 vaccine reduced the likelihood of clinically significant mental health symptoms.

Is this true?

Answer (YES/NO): YES